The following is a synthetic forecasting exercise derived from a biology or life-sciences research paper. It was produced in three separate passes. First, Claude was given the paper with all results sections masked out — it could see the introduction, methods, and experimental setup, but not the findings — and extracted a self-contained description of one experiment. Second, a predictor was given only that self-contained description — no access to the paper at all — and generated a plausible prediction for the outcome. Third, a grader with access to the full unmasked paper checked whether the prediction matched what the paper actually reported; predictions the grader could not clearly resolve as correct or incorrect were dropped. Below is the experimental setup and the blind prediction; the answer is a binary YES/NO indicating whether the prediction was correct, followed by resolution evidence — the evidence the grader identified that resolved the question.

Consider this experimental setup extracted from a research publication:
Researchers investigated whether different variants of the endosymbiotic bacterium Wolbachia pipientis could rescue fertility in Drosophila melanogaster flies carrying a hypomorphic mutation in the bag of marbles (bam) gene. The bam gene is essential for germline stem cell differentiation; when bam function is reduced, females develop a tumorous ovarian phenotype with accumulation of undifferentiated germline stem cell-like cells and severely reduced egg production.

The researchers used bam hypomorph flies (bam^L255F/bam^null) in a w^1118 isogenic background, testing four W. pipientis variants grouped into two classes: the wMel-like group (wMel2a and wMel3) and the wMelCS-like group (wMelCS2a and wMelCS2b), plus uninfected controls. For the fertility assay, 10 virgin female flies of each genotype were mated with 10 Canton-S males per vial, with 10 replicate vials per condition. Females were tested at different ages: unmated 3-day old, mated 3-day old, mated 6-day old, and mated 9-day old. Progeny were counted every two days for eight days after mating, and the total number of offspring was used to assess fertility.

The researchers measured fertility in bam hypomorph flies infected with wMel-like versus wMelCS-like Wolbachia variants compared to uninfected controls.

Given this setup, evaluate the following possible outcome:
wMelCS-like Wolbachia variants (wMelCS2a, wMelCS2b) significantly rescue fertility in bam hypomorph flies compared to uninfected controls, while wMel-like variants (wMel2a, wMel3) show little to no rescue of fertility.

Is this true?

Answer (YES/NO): NO